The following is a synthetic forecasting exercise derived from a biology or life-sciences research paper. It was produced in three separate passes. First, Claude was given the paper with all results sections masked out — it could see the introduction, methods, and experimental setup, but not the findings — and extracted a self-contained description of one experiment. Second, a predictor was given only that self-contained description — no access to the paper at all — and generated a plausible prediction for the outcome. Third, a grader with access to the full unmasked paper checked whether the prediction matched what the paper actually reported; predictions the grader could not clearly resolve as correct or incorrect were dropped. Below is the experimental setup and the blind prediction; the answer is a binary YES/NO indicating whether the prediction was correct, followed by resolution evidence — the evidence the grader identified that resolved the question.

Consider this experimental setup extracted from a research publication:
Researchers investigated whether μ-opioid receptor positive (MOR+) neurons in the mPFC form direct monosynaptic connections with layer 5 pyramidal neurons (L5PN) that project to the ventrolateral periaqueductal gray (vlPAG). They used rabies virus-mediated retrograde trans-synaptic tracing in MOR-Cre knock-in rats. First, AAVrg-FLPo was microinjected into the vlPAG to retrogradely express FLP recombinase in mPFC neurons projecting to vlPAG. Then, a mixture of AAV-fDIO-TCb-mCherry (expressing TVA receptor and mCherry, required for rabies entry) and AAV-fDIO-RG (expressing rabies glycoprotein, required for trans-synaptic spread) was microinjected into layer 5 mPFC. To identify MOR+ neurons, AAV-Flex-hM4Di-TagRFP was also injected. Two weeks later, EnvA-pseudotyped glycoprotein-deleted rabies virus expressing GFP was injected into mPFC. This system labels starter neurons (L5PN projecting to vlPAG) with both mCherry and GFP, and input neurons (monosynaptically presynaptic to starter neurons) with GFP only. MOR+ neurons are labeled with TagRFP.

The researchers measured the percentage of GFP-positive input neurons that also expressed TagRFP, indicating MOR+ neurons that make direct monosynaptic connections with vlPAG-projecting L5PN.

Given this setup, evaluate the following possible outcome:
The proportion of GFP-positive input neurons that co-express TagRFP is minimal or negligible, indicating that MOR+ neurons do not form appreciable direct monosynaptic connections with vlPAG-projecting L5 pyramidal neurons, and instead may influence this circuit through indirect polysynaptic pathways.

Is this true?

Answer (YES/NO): NO